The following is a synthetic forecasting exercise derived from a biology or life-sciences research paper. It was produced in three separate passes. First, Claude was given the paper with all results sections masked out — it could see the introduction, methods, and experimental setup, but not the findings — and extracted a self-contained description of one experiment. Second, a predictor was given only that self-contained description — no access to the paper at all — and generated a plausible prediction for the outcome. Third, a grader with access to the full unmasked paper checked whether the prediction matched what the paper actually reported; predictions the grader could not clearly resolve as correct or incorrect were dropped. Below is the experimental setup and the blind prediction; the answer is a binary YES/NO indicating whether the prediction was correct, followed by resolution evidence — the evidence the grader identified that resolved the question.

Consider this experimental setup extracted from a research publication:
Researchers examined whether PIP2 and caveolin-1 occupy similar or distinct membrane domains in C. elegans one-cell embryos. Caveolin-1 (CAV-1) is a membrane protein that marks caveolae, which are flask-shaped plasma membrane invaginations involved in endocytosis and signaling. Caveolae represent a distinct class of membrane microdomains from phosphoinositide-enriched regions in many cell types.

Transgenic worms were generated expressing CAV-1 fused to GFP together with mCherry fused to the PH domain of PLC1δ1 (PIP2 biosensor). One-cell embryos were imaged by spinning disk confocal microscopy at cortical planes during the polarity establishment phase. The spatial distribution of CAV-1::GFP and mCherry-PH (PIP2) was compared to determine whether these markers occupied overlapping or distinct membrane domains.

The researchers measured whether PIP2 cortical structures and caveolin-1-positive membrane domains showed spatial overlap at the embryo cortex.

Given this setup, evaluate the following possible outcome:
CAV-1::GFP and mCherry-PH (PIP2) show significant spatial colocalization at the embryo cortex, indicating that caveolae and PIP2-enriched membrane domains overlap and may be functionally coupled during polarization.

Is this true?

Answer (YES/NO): NO